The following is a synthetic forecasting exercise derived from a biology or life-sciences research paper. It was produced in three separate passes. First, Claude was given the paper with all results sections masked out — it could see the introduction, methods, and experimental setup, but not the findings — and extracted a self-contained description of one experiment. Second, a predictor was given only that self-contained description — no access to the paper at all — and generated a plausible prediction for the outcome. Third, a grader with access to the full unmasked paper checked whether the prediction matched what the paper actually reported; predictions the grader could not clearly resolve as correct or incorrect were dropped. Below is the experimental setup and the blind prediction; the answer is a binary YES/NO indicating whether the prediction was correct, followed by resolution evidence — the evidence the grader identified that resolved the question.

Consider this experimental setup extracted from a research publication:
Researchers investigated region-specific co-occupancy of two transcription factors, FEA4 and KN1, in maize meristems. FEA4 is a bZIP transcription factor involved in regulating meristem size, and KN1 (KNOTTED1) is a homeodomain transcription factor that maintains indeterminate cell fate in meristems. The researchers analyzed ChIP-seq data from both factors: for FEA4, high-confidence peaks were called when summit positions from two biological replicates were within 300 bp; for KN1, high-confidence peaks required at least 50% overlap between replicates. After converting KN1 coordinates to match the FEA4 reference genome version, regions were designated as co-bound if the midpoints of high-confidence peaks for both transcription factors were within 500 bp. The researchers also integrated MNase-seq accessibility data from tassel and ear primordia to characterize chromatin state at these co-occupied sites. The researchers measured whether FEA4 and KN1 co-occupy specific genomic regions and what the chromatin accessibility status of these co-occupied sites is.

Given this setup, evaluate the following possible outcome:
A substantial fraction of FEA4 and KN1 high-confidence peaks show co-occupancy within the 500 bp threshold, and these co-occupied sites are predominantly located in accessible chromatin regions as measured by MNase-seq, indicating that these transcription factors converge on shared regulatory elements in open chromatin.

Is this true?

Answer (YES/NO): YES